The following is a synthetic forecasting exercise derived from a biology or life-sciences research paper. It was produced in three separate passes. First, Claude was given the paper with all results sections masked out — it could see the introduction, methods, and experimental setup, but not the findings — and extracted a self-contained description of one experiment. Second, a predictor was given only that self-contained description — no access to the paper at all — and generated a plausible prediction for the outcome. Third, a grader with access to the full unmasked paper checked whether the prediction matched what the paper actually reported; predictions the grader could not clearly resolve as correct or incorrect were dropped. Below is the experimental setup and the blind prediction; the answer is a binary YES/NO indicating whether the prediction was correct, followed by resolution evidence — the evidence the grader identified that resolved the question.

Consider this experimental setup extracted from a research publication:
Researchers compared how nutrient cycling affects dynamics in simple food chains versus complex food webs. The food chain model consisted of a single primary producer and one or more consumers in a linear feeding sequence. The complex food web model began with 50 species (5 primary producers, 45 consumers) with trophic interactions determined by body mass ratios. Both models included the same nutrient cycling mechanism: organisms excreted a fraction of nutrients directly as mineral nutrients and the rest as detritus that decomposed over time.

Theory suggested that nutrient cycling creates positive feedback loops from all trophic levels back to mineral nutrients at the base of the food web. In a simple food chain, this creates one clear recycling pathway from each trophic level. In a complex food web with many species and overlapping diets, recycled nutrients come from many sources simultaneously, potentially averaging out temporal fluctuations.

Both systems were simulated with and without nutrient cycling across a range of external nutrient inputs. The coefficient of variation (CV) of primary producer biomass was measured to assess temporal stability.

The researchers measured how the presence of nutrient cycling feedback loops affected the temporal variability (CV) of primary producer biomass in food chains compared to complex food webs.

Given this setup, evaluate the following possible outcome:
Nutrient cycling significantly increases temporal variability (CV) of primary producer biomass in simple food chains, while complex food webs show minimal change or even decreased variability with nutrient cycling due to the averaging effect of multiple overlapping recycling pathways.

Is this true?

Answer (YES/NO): NO